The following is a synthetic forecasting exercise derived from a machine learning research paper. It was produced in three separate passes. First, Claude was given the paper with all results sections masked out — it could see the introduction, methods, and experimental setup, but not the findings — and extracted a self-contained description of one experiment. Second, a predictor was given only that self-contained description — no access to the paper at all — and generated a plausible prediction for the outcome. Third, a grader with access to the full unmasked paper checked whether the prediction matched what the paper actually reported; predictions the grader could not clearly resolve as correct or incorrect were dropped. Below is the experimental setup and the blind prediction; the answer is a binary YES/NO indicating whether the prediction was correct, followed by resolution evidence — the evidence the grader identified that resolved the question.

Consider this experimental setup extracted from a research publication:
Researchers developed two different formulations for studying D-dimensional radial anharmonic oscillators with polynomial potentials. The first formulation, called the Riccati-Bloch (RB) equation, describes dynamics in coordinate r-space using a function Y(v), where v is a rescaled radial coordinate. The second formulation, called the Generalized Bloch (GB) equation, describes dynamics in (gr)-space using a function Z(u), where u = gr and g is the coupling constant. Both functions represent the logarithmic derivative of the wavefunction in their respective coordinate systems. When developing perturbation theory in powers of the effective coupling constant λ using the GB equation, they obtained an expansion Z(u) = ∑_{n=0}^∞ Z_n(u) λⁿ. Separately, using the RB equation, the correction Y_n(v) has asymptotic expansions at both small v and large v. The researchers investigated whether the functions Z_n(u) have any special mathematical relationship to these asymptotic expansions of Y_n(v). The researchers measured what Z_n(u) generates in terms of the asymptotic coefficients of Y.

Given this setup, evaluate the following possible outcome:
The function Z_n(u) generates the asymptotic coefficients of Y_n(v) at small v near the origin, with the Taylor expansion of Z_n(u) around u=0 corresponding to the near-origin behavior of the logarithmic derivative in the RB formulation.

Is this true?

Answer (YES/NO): NO